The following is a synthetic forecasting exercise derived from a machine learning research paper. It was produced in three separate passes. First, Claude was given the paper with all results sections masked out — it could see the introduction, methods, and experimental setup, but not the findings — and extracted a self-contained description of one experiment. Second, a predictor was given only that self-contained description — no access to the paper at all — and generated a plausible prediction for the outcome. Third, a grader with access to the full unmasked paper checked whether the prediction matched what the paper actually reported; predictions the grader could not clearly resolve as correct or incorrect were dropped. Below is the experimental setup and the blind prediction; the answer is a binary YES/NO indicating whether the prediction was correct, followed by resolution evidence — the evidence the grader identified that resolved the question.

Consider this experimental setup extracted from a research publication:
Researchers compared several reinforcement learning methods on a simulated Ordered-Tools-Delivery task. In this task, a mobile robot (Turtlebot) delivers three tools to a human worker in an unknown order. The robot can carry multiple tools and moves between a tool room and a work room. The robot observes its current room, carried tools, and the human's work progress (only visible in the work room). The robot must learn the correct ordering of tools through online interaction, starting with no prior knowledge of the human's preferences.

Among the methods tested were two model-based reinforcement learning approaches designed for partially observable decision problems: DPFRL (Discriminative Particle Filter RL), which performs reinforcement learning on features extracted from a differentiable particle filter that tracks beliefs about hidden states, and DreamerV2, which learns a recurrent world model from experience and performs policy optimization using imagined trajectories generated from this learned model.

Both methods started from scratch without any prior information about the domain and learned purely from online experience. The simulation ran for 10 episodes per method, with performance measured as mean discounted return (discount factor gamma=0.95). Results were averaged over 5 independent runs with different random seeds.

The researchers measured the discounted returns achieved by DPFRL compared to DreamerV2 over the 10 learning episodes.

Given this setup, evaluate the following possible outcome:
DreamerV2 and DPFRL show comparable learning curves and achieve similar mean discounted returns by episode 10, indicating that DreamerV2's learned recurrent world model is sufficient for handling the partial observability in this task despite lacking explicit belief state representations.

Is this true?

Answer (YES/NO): NO